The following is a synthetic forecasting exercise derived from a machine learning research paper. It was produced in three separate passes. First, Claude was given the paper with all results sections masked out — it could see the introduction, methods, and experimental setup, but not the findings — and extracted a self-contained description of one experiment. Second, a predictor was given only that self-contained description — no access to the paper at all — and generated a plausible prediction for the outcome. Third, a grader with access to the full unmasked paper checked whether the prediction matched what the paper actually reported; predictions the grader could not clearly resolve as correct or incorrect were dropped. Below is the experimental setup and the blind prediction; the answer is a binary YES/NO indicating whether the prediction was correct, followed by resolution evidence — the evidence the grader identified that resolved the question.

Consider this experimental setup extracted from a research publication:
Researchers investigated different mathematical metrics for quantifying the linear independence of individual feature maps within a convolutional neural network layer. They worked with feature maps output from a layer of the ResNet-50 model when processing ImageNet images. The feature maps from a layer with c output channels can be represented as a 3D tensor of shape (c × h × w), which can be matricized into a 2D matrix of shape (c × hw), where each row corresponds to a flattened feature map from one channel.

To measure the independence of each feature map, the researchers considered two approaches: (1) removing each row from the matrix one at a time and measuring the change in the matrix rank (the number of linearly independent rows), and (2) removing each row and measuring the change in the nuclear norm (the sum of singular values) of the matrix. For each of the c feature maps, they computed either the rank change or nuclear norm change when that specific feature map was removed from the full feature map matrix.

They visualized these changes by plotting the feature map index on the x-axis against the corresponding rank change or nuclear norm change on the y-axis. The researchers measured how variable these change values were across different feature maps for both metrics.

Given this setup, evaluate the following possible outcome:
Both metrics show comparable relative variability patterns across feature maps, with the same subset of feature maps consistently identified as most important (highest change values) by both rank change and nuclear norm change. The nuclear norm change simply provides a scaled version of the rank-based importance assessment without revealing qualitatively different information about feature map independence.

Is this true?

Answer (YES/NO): NO